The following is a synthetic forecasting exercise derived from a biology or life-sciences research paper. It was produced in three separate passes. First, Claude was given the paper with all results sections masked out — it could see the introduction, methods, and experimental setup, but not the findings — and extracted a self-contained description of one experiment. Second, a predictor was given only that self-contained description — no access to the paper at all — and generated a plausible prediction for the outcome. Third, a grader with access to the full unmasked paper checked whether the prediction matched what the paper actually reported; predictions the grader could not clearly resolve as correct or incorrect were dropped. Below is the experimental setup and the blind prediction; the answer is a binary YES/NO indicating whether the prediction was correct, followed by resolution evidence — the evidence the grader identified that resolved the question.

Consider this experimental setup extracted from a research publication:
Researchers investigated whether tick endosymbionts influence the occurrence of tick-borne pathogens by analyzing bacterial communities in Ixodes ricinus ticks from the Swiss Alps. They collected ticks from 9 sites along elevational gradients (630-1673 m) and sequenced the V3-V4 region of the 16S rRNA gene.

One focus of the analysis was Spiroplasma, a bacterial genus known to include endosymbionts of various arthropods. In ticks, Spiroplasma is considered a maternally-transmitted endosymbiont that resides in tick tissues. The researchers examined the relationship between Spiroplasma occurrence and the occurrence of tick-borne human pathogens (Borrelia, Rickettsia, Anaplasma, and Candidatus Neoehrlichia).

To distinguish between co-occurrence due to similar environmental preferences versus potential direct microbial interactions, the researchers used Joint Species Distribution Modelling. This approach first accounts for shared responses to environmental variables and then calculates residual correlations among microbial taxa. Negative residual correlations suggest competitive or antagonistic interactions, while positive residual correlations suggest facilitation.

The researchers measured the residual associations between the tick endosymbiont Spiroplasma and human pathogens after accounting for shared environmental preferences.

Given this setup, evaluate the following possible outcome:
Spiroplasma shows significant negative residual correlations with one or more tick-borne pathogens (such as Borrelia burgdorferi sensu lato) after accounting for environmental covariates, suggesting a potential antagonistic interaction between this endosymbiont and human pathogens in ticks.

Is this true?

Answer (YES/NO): NO